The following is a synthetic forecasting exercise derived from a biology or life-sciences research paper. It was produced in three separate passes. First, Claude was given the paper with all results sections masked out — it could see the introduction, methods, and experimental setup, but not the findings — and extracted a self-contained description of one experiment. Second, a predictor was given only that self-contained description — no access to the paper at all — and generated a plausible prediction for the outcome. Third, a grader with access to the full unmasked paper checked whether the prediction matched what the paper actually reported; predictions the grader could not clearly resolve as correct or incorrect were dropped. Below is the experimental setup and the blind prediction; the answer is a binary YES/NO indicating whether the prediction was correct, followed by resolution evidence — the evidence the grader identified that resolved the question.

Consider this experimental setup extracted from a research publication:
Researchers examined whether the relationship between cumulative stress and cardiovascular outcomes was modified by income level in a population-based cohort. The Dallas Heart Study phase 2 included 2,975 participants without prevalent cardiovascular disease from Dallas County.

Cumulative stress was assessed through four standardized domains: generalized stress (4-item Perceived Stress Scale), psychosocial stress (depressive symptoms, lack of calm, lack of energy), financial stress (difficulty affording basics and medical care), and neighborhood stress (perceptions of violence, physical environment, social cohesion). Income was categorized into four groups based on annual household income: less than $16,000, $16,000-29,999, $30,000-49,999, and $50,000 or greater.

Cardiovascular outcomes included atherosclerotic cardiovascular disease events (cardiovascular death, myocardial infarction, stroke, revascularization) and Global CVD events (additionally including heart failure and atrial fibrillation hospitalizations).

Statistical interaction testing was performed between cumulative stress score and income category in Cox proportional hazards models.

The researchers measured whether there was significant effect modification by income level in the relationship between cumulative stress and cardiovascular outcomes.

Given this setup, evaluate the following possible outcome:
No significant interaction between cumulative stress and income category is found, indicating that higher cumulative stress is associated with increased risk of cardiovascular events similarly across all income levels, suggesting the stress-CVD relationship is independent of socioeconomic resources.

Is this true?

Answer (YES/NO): YES